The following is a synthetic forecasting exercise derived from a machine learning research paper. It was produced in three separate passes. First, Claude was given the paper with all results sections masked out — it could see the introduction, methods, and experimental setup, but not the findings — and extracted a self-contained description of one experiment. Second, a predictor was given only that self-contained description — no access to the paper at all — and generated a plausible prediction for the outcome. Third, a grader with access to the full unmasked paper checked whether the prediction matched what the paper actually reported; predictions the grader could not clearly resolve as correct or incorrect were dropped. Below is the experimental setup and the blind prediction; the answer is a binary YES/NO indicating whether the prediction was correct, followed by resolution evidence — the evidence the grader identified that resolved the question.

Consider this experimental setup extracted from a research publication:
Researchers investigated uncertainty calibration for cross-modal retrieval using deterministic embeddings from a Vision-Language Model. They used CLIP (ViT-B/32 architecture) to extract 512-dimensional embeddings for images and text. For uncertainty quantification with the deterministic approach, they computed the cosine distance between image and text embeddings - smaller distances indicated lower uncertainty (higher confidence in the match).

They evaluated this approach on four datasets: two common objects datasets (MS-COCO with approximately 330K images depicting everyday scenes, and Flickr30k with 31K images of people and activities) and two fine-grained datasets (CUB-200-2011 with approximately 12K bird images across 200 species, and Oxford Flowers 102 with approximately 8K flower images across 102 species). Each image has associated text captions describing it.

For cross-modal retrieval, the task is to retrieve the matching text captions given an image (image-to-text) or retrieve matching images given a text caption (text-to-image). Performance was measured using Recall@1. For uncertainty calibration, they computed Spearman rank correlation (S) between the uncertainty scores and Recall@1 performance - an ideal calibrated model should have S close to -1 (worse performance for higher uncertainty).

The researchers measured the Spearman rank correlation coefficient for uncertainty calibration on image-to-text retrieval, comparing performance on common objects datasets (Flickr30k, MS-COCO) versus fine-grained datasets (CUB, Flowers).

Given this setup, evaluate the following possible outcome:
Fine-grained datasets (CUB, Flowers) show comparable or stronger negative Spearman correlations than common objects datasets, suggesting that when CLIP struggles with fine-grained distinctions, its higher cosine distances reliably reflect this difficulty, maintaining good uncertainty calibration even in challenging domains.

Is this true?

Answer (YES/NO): NO